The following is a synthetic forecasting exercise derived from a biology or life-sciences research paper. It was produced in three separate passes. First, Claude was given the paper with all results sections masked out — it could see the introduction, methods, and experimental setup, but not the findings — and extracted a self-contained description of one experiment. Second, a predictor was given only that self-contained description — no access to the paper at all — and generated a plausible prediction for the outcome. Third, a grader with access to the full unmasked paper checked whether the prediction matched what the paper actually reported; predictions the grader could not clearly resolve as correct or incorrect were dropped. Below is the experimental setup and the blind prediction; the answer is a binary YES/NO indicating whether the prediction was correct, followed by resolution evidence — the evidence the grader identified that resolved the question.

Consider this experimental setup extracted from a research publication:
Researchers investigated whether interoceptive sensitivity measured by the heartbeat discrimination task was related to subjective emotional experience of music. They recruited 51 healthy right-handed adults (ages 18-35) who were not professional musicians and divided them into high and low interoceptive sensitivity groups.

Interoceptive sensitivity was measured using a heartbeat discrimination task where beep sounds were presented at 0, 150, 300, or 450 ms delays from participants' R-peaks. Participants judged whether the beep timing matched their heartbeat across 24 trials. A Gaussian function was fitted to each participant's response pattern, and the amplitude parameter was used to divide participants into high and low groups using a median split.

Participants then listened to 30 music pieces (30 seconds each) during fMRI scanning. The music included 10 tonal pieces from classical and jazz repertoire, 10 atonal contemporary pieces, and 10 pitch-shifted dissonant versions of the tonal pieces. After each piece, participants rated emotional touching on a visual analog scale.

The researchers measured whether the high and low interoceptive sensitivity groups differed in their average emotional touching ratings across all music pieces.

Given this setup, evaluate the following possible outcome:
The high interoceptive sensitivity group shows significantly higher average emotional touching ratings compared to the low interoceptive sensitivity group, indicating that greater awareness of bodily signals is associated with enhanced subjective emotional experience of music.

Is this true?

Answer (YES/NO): YES